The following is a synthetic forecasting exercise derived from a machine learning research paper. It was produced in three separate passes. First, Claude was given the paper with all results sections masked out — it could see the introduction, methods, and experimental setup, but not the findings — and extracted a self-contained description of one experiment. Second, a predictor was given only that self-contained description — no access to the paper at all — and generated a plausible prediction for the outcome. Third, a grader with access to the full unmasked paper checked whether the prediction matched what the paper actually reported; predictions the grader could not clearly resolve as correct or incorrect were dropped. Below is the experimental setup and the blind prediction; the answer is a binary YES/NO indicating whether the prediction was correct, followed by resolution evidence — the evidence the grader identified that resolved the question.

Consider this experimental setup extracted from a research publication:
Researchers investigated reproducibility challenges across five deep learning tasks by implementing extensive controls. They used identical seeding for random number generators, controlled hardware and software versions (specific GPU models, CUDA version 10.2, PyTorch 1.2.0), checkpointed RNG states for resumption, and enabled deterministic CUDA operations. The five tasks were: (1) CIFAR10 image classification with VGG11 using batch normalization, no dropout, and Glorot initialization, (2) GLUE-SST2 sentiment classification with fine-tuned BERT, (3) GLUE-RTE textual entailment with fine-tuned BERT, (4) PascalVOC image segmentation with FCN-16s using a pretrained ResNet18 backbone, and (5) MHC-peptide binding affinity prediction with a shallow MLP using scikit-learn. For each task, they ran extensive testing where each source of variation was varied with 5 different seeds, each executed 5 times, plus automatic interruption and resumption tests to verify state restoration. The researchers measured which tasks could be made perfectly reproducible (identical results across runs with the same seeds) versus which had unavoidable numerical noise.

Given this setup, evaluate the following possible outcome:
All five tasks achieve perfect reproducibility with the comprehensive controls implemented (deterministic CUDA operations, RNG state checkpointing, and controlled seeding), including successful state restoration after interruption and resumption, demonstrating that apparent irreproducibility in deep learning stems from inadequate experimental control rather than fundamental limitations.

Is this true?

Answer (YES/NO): NO